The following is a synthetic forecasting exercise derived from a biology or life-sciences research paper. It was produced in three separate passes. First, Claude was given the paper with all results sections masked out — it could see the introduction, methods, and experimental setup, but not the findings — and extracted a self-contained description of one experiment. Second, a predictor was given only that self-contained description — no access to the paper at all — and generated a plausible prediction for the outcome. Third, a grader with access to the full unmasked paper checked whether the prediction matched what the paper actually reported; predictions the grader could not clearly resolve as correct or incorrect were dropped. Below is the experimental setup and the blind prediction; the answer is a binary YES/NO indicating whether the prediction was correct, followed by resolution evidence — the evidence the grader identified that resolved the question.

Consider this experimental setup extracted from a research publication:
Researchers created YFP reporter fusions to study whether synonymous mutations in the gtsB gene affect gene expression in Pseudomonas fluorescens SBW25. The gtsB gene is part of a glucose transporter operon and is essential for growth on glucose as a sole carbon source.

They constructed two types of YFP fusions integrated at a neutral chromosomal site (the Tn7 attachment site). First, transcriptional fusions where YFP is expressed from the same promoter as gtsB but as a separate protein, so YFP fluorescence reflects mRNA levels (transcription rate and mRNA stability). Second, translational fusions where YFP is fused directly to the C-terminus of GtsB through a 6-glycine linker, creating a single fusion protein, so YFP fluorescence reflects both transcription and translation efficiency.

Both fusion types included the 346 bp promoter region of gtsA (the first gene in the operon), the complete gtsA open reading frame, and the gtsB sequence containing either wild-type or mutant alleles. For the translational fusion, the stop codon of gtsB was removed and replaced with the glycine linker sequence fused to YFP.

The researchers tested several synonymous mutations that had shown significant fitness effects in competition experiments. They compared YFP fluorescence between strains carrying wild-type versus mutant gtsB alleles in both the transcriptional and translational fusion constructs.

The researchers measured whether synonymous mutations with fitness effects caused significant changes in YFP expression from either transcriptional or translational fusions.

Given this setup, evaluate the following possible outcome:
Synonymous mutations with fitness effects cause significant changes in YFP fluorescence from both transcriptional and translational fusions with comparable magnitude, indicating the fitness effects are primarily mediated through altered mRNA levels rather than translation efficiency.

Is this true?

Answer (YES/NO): YES